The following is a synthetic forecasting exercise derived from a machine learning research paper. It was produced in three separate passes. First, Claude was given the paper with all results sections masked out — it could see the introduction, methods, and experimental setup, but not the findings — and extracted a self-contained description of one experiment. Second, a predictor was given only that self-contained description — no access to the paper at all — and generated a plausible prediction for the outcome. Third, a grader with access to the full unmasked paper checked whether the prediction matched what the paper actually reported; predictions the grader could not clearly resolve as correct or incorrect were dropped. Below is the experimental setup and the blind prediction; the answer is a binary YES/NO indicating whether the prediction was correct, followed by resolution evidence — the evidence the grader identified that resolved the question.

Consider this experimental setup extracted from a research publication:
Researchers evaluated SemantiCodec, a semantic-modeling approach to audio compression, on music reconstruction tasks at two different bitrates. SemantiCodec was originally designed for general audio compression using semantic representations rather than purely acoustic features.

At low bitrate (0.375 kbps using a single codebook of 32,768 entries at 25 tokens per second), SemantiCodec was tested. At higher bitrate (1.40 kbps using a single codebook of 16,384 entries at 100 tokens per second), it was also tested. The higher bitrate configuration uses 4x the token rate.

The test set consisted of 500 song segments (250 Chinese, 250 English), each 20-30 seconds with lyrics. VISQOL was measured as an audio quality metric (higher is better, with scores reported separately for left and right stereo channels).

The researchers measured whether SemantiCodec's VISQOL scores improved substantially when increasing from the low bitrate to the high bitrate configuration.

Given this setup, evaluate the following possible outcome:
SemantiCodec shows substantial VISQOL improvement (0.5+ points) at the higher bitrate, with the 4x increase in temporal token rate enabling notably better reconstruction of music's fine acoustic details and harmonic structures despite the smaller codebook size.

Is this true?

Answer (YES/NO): NO